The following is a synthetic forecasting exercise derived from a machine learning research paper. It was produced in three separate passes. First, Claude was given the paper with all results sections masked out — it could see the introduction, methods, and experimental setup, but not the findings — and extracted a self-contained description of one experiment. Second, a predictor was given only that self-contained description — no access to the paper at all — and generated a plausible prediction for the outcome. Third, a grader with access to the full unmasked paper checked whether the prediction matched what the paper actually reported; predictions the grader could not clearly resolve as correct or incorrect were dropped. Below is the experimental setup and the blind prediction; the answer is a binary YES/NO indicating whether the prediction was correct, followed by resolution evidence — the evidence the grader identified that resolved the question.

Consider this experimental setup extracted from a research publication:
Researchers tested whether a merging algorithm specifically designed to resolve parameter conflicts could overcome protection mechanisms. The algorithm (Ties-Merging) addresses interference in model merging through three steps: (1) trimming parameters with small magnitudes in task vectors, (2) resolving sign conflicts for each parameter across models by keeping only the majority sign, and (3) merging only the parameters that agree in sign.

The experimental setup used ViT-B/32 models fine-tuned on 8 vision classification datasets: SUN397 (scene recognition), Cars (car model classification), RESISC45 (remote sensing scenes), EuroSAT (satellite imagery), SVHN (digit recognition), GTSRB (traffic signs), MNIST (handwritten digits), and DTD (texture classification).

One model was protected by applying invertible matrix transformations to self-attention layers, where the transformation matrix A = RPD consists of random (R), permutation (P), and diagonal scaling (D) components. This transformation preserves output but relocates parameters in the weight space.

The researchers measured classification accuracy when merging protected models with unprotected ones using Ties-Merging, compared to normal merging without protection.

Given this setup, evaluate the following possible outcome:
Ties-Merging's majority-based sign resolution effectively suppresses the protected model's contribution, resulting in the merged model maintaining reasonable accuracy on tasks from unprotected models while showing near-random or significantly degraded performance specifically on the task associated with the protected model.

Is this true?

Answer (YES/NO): NO